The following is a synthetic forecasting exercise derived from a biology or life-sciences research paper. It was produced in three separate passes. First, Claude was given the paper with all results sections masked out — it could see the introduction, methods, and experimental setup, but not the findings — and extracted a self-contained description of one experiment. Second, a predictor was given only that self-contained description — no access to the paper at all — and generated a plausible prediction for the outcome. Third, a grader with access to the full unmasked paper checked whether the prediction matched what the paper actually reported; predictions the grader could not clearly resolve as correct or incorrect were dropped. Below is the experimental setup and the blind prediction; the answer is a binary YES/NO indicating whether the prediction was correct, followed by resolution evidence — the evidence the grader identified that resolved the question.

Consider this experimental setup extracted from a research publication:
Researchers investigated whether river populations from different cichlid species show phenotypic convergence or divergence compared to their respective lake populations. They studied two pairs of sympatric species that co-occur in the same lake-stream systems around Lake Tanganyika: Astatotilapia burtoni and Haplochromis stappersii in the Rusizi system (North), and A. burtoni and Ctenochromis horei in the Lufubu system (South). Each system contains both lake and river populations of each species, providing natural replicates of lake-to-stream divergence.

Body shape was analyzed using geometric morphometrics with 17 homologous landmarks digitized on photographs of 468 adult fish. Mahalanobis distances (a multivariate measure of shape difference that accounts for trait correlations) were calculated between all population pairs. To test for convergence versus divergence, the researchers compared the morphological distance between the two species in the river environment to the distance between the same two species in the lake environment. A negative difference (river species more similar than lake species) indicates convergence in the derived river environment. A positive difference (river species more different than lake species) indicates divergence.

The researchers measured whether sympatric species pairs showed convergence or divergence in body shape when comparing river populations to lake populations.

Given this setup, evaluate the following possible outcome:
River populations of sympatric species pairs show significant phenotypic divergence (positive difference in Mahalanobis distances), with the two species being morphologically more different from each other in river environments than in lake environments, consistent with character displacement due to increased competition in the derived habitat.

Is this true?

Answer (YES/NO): NO